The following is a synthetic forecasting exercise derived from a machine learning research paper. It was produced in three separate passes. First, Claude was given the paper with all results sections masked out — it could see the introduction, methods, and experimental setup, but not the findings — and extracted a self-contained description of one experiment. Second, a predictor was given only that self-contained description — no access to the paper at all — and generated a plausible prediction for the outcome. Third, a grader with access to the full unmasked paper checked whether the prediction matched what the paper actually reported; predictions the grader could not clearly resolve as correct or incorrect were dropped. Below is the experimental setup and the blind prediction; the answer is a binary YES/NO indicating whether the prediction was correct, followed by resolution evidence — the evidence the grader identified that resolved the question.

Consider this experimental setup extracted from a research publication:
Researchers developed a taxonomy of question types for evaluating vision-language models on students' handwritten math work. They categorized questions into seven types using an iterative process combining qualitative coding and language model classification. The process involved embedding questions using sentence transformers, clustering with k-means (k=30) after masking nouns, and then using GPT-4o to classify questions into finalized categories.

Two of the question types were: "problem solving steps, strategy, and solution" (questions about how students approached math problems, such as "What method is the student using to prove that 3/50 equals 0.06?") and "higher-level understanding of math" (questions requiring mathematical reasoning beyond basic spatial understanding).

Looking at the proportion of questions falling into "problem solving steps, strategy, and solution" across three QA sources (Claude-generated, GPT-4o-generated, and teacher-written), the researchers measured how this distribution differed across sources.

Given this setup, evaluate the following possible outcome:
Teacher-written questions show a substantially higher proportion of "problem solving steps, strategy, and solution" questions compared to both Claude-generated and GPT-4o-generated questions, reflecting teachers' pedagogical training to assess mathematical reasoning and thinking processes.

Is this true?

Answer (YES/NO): YES